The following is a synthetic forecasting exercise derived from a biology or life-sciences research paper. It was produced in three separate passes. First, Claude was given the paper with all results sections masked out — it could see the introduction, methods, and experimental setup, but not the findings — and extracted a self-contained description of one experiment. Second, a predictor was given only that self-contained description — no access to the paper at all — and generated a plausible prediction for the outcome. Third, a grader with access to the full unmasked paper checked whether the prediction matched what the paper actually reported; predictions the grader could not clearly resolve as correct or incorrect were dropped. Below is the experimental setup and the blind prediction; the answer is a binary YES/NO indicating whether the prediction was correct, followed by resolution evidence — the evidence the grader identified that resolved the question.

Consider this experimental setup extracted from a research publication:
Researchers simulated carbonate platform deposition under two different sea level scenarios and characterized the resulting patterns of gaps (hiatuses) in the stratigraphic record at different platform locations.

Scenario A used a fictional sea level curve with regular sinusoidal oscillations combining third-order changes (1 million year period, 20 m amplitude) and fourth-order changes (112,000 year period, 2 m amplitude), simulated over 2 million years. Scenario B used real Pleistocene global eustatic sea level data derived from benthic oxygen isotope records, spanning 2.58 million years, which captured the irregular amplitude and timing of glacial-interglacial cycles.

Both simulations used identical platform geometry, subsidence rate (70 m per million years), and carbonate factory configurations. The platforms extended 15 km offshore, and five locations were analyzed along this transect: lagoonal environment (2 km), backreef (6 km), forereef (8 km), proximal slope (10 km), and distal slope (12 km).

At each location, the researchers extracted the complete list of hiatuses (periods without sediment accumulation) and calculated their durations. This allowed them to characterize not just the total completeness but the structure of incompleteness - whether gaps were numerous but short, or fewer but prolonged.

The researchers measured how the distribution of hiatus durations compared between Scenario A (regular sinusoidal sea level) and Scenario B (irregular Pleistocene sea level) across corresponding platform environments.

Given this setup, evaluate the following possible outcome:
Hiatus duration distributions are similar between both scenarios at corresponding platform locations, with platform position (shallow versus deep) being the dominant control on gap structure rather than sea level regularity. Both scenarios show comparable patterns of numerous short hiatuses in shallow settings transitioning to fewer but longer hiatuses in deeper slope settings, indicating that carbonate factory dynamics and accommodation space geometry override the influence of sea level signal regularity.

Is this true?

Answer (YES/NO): NO